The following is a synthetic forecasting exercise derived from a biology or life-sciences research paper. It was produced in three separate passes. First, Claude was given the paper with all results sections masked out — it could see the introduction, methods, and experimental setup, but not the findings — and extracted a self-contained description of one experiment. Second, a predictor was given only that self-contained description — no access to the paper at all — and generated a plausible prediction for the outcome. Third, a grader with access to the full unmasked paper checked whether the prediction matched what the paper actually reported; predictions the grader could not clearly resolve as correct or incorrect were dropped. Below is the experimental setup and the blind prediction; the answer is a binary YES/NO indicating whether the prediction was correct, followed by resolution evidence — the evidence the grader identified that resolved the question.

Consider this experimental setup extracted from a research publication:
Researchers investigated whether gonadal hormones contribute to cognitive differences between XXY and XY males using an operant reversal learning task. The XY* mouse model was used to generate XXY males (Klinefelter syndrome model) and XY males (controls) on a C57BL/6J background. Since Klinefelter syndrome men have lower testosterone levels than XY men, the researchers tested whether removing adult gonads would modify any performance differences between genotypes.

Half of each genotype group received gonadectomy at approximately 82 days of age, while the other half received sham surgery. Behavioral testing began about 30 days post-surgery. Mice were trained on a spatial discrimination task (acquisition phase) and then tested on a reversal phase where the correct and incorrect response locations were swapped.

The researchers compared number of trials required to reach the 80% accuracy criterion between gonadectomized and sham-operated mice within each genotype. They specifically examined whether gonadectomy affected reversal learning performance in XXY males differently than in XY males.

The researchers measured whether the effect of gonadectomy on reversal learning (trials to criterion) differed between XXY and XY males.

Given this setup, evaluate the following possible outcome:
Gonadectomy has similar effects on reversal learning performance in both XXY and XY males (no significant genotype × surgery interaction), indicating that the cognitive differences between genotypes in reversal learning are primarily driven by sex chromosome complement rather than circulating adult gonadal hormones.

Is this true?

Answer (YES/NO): NO